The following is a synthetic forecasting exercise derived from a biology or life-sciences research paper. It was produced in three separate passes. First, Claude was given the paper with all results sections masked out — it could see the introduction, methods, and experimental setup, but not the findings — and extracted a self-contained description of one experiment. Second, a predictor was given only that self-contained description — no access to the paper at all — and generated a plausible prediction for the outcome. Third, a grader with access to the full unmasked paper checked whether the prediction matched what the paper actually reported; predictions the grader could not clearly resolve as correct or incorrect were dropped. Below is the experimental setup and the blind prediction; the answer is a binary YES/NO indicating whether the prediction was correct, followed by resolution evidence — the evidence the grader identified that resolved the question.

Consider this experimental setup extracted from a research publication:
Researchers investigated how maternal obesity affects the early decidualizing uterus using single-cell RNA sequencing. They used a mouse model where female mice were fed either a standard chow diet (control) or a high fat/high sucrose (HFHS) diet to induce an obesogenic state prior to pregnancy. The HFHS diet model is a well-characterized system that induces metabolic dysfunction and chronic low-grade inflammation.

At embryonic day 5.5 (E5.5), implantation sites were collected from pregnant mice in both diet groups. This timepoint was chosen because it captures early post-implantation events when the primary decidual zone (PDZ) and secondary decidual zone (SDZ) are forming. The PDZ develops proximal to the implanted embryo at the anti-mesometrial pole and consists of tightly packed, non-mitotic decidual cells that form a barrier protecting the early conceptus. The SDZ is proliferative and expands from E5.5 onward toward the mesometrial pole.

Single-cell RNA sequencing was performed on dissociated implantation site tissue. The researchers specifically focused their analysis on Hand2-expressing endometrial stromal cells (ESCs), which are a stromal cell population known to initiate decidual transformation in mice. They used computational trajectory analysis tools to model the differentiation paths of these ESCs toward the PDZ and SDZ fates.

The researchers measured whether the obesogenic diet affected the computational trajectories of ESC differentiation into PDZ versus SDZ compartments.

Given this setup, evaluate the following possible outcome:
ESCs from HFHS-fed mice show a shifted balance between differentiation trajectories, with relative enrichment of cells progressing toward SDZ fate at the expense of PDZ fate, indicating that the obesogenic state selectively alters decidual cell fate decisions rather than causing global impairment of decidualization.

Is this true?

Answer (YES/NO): YES